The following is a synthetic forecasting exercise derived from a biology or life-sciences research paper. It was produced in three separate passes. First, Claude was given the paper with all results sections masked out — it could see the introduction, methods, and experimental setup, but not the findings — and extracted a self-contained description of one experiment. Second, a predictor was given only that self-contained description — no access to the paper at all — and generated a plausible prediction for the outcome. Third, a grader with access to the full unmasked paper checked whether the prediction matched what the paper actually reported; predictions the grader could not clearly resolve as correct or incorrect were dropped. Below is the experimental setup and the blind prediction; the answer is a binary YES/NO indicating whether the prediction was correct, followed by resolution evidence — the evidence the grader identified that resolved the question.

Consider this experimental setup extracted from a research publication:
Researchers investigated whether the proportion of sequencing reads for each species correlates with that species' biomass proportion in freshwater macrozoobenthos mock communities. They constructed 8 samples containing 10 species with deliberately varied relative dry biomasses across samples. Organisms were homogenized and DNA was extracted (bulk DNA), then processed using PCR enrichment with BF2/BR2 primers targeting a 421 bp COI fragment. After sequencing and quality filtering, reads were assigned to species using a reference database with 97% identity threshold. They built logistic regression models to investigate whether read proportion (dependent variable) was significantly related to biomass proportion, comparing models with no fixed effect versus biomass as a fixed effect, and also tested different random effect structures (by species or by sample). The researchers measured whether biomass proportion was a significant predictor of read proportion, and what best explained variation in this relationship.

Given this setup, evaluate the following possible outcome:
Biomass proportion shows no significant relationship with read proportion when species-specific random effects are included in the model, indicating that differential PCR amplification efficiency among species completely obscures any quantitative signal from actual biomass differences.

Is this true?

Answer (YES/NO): NO